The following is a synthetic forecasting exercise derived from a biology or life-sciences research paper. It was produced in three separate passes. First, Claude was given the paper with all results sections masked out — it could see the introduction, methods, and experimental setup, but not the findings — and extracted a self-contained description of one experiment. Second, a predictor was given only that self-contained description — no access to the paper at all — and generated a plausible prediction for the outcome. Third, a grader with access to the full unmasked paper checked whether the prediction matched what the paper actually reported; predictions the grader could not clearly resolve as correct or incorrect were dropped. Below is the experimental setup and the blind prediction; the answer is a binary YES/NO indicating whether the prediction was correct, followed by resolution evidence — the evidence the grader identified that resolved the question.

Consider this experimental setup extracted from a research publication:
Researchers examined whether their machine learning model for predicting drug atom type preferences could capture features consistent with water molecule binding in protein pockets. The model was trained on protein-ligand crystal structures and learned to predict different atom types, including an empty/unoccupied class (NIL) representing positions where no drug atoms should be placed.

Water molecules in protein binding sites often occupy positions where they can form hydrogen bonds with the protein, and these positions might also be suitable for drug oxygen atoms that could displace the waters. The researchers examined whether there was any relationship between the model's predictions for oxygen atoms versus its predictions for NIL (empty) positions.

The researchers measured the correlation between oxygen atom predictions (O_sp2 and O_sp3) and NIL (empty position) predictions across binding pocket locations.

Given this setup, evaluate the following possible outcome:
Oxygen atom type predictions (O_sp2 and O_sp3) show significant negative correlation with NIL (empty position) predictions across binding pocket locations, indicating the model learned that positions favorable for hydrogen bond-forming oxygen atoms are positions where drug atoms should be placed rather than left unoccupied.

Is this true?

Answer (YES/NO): NO